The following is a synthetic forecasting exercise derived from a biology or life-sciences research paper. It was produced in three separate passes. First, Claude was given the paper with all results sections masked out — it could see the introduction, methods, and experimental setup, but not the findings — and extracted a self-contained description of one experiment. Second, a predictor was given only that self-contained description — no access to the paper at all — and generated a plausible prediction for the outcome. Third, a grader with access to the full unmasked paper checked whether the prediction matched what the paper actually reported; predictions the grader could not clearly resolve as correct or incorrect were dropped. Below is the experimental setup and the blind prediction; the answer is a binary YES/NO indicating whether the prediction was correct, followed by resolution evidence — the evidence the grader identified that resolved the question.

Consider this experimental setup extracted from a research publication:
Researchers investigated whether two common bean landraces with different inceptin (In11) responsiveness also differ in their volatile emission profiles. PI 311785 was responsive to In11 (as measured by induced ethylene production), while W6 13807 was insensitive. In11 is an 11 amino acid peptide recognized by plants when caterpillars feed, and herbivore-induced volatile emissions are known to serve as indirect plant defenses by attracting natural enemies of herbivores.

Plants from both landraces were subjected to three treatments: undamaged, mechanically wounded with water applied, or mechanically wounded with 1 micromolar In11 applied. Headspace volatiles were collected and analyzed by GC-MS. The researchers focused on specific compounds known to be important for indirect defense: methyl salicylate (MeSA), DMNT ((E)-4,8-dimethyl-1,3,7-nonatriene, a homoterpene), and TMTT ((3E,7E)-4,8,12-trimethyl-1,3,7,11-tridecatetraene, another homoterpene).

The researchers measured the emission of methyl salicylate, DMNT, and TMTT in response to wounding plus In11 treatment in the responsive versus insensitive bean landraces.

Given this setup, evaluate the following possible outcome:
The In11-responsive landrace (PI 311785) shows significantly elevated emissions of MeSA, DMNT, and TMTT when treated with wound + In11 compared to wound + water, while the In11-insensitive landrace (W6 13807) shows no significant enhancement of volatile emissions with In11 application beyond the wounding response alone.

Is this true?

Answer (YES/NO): NO